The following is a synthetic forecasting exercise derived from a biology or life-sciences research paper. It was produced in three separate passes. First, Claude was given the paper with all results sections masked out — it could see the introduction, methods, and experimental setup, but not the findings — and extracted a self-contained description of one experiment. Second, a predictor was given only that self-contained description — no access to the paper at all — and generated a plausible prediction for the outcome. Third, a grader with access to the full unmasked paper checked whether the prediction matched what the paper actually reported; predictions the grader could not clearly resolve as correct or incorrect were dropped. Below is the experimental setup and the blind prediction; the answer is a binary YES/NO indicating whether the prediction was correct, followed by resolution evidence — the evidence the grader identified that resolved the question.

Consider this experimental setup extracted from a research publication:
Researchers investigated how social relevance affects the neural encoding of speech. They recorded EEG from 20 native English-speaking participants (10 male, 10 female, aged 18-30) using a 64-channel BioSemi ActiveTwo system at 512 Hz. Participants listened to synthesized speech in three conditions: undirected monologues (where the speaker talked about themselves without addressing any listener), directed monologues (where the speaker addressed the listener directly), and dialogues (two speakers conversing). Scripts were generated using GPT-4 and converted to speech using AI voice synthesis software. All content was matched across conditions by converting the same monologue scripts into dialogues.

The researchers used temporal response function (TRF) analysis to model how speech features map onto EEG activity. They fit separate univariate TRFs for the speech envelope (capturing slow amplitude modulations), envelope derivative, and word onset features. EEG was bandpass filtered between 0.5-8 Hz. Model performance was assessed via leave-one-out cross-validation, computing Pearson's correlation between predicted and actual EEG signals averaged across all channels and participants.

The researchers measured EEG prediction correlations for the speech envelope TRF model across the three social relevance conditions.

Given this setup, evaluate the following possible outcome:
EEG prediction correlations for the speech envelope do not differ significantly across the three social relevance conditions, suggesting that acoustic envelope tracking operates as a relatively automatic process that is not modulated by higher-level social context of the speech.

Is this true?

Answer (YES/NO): NO